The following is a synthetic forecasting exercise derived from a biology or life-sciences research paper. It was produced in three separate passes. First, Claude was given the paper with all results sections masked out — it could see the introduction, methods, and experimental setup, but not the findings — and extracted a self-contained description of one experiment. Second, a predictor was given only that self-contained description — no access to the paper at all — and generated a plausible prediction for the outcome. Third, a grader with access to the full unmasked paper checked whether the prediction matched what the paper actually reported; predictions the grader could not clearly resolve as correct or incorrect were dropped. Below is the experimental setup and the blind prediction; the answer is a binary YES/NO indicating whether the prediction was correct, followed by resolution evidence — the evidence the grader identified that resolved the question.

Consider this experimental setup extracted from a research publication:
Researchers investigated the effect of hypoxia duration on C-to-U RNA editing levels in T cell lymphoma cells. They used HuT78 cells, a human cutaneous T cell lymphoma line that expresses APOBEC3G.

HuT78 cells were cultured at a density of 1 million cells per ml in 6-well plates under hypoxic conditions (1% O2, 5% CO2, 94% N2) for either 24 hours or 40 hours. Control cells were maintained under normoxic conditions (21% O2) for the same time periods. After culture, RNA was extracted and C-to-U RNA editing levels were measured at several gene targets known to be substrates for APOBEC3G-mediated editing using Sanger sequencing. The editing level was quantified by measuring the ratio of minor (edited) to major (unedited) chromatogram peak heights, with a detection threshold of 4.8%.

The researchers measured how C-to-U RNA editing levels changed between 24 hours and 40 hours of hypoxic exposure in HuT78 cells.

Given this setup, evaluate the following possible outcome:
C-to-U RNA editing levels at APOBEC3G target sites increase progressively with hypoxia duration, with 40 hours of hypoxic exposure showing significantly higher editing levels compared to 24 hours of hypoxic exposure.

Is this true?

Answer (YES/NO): YES